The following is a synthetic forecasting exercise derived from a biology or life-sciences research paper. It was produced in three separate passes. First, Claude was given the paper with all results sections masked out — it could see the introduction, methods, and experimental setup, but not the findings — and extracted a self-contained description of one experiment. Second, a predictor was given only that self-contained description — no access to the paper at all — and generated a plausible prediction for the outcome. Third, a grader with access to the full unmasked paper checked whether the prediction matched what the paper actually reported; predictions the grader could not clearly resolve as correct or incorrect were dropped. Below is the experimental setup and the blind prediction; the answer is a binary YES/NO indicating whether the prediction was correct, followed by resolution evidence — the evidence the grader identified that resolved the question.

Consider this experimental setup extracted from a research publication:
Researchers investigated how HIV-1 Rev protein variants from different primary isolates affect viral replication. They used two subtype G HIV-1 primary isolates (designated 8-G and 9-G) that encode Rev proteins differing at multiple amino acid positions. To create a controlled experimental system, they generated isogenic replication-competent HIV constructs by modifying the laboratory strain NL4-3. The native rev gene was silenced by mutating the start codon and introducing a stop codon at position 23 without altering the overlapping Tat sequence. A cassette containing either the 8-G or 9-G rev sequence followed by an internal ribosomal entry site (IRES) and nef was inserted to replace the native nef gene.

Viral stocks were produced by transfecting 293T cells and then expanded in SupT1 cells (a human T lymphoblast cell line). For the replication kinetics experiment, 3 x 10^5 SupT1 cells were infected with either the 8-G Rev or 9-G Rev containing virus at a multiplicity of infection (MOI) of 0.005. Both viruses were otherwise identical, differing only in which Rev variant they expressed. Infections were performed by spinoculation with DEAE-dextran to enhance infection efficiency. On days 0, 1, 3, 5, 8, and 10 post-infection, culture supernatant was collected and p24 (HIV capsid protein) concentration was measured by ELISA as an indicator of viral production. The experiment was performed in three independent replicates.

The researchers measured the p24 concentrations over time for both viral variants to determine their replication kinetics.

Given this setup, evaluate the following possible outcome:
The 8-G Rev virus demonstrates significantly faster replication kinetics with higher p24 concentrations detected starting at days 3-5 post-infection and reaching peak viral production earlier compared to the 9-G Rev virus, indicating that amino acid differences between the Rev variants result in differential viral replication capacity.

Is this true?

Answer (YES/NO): NO